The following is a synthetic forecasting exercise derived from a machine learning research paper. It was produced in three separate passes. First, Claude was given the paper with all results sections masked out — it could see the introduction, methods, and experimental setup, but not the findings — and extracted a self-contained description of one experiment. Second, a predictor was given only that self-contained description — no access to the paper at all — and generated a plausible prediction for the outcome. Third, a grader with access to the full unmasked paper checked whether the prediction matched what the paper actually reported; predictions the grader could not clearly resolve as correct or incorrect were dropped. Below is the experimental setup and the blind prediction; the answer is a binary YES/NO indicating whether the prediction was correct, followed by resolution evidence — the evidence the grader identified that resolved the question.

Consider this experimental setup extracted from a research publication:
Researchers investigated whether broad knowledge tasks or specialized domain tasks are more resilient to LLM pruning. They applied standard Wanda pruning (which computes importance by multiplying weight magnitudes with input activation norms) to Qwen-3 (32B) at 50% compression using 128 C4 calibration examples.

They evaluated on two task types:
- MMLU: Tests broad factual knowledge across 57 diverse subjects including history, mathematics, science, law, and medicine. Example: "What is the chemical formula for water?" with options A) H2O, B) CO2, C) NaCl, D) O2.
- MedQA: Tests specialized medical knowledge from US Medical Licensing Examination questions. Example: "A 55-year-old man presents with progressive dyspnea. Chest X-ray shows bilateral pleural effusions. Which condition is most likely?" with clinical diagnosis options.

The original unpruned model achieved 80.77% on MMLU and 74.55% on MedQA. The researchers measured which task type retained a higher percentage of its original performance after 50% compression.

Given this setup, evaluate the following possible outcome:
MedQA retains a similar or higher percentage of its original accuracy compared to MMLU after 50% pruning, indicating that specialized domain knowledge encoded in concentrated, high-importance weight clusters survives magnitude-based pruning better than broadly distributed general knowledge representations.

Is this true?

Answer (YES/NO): NO